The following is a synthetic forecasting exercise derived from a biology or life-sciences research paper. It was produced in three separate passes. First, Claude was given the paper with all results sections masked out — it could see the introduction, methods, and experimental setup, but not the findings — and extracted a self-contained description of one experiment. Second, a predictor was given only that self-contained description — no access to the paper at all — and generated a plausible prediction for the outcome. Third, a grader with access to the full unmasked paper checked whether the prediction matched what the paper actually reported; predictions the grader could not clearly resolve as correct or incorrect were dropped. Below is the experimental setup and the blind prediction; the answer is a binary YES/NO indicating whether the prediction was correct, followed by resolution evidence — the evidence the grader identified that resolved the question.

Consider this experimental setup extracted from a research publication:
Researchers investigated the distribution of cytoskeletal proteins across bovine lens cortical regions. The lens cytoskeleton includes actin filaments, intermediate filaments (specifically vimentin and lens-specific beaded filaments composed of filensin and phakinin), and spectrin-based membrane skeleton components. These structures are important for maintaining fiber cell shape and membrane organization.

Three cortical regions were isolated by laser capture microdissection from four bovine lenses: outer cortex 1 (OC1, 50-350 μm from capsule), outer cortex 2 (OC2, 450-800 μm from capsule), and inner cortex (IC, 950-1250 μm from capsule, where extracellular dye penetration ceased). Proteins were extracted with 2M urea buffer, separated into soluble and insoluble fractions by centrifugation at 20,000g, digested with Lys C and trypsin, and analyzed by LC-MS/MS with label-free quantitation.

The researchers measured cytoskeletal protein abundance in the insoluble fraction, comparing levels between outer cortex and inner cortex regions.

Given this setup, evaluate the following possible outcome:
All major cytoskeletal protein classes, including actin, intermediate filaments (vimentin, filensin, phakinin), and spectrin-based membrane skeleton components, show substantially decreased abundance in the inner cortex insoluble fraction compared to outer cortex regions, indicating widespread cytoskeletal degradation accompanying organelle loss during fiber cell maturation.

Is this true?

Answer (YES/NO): NO